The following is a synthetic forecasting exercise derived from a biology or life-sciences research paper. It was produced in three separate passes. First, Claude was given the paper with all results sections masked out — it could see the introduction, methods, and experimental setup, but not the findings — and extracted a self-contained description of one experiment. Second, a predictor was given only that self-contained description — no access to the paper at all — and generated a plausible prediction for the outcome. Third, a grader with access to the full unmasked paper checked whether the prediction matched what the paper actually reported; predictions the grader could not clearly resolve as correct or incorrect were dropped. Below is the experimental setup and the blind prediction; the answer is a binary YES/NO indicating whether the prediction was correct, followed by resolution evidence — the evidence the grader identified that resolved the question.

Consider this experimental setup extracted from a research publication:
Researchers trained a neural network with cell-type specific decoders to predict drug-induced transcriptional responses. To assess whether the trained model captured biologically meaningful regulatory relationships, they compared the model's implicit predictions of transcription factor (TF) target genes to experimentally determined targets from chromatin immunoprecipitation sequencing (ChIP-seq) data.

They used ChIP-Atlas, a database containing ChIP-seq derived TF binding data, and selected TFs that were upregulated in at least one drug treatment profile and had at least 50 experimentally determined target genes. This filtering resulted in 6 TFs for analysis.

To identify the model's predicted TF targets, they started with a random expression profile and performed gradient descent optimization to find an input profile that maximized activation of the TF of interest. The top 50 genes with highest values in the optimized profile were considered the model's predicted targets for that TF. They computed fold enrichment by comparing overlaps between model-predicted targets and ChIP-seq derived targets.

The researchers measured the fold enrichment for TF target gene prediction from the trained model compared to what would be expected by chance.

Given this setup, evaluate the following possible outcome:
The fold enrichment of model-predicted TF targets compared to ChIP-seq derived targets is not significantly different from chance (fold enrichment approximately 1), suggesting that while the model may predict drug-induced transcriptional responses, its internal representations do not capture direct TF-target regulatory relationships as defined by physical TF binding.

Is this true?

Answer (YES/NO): NO